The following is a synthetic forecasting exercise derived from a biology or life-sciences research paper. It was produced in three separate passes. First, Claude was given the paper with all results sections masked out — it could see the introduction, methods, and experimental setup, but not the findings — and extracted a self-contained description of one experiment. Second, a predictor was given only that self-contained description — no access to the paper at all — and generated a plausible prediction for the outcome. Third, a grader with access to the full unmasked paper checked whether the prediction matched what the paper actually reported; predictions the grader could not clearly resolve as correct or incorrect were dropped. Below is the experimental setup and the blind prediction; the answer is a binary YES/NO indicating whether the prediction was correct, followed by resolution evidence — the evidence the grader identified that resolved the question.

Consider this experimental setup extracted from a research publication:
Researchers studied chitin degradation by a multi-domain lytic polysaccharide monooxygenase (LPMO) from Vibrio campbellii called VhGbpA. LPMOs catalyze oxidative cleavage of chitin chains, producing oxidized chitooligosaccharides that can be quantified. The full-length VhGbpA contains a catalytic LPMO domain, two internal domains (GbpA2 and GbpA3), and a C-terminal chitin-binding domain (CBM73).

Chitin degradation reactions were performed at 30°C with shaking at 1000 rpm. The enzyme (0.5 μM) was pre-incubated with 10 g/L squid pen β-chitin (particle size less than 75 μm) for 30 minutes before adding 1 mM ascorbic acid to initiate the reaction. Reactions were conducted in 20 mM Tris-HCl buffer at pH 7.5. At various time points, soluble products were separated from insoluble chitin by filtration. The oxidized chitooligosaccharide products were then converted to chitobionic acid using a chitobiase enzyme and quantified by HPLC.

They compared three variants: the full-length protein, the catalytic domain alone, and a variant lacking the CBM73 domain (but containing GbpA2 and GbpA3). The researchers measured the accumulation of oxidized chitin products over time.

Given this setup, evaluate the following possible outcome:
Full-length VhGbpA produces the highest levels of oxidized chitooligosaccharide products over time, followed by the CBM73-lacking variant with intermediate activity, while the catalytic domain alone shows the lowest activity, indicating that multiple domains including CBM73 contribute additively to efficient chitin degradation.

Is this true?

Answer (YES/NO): NO